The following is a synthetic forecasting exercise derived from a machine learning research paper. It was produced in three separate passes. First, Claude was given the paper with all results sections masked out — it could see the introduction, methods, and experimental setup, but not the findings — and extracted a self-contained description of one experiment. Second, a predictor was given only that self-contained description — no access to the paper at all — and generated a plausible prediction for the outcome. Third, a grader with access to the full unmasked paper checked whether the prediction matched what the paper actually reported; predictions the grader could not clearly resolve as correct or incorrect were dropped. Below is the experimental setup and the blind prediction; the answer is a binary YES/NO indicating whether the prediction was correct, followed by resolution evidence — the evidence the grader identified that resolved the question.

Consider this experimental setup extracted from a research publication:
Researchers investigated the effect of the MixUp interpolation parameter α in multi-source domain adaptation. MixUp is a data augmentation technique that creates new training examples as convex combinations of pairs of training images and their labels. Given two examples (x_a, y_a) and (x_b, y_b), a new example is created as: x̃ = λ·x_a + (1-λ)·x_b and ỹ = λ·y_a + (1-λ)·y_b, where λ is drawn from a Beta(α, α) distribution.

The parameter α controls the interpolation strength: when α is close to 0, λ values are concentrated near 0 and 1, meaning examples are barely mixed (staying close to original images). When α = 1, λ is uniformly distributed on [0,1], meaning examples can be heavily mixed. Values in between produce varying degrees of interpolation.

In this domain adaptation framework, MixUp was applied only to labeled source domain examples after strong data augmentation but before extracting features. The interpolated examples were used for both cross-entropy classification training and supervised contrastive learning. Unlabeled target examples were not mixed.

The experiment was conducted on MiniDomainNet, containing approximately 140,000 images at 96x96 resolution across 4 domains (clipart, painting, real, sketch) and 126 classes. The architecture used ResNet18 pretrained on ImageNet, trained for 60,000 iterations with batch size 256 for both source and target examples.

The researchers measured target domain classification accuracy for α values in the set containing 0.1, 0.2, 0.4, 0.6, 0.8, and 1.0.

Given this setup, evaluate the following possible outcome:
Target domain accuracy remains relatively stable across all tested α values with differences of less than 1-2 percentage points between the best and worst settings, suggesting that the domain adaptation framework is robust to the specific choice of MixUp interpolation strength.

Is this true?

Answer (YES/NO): NO